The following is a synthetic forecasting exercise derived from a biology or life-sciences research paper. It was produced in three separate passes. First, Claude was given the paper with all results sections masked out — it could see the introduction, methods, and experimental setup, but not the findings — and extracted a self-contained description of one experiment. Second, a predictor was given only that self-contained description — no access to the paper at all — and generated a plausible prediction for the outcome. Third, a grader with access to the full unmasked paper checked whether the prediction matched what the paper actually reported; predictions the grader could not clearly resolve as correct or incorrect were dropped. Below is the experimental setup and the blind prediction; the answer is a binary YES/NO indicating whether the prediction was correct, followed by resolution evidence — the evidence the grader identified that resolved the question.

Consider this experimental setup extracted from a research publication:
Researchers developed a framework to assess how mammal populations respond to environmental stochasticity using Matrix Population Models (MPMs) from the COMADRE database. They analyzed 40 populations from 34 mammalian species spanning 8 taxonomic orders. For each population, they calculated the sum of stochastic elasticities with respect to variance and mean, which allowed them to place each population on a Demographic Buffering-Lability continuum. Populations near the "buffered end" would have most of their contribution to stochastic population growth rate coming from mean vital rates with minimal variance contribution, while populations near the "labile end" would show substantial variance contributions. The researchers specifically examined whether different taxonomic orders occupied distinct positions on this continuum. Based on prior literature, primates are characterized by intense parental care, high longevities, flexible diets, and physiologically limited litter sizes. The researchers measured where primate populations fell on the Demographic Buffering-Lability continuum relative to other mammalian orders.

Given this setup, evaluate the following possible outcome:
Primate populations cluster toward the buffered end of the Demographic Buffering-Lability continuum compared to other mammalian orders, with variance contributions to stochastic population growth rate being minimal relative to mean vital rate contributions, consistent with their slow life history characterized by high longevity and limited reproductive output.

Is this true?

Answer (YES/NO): YES